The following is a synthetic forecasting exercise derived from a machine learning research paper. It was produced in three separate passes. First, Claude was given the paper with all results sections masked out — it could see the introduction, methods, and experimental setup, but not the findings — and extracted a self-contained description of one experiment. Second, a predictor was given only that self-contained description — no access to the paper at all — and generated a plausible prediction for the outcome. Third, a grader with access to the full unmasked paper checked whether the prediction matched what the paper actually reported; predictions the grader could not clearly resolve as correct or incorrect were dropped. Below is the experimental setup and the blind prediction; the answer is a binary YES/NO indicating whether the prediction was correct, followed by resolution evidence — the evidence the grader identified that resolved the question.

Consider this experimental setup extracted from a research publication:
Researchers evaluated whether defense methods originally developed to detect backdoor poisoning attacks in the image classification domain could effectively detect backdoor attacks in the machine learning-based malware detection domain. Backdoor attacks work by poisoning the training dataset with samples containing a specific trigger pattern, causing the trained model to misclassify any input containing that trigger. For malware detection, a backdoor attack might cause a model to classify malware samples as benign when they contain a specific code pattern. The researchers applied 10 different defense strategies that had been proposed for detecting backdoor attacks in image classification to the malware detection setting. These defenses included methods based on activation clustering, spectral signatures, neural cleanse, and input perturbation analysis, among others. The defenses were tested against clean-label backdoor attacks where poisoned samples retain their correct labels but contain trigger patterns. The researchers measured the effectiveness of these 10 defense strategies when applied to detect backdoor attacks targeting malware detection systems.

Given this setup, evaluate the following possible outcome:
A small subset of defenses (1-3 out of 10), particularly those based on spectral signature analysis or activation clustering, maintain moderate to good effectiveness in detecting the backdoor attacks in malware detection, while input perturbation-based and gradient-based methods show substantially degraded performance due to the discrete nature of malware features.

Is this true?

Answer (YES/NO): NO